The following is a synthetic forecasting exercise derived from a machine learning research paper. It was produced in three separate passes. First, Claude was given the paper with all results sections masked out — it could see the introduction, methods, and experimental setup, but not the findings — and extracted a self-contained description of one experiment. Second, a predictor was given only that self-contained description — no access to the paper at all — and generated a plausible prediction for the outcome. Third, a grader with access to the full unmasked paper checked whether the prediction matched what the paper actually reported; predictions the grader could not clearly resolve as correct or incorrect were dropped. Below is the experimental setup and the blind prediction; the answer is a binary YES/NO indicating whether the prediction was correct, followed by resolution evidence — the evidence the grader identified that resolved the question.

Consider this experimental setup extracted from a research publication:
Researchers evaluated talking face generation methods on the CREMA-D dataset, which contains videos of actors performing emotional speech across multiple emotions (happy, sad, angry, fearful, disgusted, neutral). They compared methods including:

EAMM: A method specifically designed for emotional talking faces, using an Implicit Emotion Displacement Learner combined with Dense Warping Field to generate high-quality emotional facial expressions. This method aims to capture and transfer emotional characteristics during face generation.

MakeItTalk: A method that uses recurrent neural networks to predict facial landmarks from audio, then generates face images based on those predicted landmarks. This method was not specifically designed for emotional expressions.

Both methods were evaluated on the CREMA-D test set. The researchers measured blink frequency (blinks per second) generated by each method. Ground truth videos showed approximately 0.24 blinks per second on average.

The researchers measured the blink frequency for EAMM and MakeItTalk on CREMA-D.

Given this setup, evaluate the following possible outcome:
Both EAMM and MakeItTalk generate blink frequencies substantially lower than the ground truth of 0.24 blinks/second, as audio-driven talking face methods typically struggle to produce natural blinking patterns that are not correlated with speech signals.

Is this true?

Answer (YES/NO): YES